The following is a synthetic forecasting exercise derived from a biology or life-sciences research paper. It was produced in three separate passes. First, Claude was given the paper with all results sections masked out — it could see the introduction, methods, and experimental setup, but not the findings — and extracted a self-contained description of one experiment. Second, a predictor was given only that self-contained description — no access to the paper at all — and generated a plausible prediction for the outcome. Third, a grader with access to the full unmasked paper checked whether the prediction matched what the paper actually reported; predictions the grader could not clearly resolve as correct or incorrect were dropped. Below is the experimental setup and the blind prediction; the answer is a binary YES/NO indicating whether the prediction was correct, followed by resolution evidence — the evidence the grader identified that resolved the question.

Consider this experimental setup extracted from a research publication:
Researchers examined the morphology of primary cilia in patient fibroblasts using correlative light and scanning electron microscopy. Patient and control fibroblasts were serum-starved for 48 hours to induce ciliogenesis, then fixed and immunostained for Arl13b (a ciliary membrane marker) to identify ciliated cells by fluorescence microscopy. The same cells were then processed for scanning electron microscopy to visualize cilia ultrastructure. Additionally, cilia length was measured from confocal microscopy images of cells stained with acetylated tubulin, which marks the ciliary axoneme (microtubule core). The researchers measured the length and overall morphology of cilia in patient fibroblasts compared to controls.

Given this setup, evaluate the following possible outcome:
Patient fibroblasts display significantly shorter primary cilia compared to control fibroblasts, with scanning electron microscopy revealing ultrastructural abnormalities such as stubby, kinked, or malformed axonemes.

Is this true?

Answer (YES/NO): NO